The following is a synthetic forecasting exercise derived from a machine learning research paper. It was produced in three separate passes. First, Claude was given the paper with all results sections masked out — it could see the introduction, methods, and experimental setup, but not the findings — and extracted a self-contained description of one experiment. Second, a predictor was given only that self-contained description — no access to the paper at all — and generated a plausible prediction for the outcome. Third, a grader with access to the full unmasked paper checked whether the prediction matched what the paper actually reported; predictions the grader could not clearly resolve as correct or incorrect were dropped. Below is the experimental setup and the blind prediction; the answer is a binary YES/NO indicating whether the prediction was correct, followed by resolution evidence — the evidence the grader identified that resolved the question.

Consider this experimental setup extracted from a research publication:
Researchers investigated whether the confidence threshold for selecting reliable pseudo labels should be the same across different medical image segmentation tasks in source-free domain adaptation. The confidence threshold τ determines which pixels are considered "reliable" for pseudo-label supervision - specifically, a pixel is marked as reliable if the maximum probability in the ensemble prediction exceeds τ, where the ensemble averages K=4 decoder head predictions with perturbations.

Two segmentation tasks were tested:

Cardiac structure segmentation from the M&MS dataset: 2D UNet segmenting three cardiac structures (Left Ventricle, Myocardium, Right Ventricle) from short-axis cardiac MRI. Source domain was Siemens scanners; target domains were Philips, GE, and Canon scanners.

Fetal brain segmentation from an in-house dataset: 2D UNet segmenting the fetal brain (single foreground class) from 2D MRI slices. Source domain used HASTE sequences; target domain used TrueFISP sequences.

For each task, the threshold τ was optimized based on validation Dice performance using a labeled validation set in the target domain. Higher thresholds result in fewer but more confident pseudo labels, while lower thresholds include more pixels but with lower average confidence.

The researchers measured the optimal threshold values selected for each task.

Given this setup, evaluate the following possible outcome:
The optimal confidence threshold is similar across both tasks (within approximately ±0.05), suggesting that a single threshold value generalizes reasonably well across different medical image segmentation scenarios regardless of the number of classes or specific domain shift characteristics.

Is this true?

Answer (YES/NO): YES